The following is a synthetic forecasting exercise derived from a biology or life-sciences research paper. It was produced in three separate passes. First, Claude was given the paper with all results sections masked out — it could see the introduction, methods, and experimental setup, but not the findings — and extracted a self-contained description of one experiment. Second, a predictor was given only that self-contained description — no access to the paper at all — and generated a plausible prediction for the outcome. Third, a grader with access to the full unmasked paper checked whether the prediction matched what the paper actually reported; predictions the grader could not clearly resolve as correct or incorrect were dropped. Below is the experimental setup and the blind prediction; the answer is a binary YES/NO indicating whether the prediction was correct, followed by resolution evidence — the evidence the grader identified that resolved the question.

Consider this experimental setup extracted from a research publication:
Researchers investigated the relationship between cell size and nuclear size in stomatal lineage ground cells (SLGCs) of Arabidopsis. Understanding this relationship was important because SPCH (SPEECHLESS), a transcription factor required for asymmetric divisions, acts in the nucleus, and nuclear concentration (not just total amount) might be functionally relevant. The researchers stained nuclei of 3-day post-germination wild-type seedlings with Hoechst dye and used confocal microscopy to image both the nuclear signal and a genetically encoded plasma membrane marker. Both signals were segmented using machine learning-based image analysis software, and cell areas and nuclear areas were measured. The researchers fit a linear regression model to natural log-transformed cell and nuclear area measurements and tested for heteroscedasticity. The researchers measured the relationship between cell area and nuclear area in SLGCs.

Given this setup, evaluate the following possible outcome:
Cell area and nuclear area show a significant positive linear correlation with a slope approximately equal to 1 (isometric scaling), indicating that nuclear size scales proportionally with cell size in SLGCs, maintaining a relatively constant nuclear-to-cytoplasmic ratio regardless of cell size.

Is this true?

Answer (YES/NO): NO